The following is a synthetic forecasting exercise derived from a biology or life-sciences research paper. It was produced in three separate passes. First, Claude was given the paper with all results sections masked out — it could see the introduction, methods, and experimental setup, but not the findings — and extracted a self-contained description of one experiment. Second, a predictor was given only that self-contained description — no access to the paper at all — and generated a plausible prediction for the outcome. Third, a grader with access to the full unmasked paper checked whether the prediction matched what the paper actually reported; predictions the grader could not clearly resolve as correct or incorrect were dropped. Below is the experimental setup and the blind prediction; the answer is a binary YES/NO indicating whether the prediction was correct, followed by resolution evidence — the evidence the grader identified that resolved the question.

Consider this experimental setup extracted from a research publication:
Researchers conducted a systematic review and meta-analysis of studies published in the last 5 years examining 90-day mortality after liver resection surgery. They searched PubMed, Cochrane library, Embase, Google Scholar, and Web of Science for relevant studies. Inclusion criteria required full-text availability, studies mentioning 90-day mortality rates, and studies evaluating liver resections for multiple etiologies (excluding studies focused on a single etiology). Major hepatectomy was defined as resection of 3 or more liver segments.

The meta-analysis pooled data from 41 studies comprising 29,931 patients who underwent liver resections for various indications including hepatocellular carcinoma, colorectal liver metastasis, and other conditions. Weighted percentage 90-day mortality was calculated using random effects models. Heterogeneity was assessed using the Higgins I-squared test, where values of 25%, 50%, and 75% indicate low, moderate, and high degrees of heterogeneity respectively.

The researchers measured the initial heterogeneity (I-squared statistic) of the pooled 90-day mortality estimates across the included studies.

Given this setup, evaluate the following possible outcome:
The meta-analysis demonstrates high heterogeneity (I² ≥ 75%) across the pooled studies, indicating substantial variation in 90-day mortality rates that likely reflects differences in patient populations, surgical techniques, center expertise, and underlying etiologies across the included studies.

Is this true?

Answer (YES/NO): YES